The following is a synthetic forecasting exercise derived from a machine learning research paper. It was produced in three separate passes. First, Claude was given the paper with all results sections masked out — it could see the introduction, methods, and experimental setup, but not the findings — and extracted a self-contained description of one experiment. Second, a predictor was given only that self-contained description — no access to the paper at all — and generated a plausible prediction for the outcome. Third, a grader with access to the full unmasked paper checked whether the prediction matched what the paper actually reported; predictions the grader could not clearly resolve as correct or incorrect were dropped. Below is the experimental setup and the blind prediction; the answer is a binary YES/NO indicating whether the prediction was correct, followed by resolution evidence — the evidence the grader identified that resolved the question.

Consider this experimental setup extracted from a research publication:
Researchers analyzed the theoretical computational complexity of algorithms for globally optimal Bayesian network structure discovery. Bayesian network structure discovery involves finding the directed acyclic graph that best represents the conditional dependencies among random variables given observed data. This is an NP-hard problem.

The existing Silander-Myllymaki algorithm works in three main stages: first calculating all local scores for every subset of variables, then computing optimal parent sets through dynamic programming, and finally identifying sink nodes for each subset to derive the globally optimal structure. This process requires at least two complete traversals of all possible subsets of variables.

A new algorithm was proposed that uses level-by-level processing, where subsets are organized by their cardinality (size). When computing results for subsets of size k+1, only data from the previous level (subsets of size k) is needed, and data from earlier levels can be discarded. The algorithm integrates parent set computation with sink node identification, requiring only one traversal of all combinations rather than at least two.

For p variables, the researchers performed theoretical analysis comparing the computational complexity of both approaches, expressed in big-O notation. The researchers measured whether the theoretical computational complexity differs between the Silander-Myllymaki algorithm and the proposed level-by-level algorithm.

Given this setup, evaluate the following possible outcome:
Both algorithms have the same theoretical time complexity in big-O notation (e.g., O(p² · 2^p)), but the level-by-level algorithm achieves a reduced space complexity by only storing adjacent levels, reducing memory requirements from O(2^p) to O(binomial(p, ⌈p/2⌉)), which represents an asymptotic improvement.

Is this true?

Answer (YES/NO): NO